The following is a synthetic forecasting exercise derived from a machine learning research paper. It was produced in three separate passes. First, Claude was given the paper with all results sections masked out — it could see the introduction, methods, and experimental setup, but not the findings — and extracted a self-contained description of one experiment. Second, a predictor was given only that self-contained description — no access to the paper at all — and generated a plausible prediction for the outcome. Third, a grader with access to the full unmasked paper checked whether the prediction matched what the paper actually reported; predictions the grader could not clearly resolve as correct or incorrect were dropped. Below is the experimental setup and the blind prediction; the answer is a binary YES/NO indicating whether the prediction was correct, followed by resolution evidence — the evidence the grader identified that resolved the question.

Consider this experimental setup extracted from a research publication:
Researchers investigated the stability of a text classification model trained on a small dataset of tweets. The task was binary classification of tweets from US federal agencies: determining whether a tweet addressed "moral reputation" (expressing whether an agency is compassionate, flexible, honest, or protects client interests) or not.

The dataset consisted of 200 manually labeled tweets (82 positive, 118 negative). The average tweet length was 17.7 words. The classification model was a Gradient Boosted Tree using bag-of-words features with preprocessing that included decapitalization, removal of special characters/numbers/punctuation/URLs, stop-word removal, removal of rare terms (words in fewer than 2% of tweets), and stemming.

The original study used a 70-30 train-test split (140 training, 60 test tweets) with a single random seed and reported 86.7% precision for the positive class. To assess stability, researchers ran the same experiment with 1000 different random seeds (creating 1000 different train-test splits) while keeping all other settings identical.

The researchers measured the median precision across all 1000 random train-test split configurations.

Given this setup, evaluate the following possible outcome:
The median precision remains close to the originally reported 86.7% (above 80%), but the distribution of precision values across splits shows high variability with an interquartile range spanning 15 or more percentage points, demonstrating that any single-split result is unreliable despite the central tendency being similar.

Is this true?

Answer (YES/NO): NO